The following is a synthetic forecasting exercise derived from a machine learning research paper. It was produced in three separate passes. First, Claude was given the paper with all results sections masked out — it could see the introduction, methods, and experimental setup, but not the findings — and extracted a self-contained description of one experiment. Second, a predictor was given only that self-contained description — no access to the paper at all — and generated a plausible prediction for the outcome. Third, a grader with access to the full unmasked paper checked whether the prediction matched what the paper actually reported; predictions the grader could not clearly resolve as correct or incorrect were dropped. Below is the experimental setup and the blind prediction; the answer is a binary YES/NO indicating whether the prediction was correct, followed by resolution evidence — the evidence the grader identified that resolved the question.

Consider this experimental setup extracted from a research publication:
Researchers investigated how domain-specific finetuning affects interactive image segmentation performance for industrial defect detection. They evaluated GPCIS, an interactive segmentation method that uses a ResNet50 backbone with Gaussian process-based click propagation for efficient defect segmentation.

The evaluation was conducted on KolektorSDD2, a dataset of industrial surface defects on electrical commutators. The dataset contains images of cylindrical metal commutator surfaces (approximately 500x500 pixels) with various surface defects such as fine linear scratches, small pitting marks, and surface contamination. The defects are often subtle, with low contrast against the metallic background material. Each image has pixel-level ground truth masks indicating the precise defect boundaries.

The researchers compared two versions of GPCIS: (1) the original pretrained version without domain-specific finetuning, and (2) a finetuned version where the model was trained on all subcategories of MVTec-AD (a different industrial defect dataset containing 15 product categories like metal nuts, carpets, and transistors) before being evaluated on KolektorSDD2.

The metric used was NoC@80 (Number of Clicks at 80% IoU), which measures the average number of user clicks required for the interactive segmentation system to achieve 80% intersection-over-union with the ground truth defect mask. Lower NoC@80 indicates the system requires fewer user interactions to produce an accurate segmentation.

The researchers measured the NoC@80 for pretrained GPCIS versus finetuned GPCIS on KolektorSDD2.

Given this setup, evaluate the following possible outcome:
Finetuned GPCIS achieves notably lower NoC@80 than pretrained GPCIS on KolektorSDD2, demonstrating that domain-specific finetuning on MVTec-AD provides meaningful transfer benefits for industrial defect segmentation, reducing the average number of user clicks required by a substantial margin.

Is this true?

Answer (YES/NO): NO